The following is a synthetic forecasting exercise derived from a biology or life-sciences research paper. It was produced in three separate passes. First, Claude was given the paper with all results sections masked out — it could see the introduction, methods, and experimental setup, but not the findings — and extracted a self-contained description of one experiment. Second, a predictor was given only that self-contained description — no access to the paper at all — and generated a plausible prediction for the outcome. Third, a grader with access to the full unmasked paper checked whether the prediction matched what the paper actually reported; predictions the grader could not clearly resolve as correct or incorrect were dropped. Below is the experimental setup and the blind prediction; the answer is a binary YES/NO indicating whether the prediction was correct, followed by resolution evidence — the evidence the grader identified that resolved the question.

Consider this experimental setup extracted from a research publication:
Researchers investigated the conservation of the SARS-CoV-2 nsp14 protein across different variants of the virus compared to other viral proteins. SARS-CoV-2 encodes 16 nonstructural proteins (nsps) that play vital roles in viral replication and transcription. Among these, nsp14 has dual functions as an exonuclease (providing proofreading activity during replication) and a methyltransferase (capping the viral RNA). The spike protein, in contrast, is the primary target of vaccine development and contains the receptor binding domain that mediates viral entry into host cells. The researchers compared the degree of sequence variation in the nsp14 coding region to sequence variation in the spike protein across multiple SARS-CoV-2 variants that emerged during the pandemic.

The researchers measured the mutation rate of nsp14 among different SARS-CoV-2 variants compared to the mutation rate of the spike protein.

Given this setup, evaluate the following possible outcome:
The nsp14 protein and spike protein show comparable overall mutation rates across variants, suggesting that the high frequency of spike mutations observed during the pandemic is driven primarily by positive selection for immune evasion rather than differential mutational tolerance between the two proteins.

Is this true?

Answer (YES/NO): NO